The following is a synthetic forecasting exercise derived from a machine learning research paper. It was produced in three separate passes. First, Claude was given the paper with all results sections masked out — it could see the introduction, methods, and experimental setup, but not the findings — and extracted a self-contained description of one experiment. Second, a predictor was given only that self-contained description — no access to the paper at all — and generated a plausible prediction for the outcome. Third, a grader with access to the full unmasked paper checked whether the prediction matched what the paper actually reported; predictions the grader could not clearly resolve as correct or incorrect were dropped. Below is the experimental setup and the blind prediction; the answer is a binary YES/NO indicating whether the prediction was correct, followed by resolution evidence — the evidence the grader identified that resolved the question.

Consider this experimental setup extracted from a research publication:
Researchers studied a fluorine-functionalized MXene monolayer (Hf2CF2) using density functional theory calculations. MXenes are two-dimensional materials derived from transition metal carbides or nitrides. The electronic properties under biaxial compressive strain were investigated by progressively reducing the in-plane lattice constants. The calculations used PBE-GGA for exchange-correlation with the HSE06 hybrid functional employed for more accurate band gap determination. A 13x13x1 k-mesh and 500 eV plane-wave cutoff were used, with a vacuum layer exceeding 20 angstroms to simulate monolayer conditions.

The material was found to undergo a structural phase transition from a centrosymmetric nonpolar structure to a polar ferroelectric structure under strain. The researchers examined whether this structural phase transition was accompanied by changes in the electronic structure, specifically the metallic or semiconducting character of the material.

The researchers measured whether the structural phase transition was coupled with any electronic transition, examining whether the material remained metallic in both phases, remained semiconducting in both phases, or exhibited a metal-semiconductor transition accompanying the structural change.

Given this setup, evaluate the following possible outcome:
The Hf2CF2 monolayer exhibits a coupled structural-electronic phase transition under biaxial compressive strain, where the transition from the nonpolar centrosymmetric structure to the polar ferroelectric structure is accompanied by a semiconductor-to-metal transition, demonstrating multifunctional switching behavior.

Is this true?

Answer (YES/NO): NO